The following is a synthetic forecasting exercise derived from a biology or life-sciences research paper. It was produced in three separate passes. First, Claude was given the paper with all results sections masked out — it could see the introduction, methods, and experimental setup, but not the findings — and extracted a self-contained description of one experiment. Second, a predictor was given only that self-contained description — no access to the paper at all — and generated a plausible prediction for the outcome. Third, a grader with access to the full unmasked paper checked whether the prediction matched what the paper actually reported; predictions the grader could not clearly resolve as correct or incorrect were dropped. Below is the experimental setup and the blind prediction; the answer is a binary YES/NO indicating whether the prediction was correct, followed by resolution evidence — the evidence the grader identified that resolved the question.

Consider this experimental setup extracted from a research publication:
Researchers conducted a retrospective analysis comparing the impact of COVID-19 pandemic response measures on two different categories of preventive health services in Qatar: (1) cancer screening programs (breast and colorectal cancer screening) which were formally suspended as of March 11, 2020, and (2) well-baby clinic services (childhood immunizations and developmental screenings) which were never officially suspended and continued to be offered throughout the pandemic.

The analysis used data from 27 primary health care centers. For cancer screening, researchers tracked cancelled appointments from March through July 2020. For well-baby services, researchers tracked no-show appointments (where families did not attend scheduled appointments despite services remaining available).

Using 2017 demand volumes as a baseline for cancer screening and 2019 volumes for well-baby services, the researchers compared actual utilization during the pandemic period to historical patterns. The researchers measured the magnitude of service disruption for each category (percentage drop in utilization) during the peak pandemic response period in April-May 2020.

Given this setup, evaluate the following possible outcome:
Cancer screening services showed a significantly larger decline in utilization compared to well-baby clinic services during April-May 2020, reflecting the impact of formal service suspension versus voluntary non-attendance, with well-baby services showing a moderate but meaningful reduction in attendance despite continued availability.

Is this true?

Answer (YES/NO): YES